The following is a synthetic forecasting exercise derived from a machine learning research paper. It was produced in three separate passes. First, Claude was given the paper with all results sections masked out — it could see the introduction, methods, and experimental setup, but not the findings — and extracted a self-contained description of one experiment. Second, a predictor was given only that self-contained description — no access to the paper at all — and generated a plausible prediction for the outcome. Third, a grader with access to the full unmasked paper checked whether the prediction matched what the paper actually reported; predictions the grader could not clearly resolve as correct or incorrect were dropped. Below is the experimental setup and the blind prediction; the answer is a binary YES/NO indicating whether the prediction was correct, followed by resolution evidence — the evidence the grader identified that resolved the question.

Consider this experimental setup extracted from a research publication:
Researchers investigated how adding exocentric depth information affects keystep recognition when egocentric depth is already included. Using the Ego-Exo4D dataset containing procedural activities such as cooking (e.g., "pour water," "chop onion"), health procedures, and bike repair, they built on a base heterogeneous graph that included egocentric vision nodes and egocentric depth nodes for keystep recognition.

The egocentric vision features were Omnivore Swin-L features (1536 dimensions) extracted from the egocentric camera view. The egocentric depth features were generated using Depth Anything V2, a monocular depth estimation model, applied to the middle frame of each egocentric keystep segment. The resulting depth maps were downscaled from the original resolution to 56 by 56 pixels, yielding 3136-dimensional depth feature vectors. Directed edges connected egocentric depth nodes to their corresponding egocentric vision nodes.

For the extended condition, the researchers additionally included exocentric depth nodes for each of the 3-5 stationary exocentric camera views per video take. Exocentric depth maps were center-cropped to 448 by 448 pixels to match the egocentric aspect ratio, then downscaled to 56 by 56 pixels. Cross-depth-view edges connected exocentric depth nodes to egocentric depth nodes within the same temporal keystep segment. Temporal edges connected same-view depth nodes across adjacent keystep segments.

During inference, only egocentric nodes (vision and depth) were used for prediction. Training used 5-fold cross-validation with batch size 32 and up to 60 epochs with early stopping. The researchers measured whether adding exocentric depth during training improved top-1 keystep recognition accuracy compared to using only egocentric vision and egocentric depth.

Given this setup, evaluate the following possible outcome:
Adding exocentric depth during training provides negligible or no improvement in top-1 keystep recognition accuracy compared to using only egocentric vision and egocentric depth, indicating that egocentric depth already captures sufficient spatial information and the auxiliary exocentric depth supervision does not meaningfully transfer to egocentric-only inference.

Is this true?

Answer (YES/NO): YES